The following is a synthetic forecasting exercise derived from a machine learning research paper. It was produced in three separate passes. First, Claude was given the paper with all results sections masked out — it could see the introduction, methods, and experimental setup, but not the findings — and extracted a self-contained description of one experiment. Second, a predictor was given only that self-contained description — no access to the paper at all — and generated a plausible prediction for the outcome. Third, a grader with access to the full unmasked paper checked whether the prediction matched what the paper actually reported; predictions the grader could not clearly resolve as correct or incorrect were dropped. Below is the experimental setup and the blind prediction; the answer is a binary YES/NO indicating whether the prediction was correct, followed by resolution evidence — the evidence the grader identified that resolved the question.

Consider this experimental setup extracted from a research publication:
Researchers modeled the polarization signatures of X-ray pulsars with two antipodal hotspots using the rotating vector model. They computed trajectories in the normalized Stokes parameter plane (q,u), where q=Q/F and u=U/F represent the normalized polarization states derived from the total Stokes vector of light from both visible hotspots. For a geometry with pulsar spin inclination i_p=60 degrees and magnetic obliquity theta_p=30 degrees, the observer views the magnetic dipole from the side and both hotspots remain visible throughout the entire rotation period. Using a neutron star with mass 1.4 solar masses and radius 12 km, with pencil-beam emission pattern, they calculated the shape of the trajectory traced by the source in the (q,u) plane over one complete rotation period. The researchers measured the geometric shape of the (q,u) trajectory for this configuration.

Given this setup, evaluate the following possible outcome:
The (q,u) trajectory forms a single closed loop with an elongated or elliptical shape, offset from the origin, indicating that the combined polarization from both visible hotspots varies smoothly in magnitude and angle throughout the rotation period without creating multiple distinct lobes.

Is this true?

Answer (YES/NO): NO